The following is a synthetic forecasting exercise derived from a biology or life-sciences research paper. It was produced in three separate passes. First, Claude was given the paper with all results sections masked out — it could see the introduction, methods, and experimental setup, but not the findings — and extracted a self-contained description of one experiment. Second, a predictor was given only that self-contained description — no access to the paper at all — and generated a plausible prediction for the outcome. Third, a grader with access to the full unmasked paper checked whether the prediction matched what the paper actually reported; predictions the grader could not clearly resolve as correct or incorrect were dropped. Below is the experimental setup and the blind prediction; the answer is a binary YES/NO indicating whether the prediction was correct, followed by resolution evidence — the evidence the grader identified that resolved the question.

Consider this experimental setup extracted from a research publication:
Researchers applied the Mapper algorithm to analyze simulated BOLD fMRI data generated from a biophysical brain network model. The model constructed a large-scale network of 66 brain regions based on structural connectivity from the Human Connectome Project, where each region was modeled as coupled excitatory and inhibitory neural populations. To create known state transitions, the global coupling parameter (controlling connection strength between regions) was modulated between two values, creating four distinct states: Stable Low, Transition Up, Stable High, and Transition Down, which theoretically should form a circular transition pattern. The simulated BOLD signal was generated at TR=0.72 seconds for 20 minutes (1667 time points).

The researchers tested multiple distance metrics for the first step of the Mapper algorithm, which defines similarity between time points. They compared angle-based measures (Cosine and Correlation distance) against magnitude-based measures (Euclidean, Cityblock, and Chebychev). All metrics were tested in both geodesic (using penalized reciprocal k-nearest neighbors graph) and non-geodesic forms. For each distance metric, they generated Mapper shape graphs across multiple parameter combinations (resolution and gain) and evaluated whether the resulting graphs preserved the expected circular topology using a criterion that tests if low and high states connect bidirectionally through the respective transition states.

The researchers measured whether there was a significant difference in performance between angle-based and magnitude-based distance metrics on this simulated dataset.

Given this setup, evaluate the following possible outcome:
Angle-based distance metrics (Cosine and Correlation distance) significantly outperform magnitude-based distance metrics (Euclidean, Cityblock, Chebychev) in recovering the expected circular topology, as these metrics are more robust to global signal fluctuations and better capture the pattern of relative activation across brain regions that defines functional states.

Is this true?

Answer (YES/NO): NO